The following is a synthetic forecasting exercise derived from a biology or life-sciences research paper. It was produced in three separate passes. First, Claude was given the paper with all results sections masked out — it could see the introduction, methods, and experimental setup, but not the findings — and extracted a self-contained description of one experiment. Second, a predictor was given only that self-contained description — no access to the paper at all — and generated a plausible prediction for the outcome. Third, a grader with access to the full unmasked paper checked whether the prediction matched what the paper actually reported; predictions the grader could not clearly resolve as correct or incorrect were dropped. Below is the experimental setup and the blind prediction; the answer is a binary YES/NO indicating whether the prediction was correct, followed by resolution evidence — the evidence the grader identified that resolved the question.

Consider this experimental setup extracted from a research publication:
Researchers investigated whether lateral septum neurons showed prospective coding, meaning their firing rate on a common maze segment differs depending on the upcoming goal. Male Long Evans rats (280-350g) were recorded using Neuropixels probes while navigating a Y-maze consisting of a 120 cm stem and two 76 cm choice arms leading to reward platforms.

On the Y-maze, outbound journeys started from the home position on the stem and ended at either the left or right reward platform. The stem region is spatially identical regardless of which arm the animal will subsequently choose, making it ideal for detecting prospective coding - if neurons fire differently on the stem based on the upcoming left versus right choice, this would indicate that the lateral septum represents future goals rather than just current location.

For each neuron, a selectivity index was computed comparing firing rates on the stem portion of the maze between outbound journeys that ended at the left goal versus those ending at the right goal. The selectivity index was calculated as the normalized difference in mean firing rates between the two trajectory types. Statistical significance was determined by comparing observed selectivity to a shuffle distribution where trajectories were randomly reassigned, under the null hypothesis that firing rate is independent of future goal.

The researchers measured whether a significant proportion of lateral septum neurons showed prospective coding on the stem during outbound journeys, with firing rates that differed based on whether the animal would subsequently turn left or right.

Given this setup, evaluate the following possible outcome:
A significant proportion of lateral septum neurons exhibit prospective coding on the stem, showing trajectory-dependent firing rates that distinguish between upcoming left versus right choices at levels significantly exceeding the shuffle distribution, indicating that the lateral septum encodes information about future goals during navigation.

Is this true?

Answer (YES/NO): NO